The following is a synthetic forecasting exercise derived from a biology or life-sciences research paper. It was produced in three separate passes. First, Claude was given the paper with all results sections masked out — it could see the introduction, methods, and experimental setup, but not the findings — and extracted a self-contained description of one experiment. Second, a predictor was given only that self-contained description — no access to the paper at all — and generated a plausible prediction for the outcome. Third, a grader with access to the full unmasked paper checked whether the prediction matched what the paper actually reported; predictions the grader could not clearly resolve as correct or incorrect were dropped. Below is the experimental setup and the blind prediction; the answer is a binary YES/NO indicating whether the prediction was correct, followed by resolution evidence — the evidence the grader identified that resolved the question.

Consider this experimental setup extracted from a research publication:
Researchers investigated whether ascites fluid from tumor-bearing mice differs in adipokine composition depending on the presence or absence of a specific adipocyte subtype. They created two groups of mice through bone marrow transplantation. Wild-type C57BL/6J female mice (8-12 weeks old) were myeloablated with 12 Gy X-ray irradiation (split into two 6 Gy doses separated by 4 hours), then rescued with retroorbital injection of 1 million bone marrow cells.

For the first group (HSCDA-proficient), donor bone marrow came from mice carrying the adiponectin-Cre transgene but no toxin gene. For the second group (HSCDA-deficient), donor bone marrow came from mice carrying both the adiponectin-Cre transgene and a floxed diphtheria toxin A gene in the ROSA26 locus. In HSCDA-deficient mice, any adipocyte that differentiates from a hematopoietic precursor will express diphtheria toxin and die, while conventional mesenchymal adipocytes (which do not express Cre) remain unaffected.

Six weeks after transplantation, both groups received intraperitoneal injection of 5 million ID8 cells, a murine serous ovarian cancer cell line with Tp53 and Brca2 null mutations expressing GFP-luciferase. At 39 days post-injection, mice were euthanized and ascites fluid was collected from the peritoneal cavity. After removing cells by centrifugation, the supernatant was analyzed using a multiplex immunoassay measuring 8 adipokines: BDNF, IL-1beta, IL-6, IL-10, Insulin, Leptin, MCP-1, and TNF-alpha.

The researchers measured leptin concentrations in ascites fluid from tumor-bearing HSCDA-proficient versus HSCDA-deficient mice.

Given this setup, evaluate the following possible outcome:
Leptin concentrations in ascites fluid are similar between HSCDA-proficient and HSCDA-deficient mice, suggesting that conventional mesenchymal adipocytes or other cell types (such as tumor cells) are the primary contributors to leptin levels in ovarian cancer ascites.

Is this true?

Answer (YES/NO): YES